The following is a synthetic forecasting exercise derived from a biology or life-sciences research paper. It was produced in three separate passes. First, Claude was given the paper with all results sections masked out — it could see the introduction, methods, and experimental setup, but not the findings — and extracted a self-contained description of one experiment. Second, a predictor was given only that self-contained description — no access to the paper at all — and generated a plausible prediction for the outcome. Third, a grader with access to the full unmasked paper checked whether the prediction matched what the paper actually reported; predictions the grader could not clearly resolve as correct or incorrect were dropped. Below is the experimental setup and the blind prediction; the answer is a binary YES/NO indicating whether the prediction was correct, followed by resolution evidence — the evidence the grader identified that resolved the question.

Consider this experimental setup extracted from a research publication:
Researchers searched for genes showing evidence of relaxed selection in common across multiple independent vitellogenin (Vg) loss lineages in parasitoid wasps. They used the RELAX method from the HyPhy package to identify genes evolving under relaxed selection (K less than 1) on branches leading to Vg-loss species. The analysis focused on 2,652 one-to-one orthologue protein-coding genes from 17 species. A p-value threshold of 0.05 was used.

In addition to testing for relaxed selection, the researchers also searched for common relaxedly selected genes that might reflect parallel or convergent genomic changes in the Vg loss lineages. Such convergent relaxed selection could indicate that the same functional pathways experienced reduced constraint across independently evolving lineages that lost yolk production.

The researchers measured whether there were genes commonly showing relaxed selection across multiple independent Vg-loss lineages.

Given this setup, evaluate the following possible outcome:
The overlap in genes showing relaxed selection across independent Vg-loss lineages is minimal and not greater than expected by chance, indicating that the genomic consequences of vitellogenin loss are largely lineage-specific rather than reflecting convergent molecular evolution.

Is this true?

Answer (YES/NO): NO